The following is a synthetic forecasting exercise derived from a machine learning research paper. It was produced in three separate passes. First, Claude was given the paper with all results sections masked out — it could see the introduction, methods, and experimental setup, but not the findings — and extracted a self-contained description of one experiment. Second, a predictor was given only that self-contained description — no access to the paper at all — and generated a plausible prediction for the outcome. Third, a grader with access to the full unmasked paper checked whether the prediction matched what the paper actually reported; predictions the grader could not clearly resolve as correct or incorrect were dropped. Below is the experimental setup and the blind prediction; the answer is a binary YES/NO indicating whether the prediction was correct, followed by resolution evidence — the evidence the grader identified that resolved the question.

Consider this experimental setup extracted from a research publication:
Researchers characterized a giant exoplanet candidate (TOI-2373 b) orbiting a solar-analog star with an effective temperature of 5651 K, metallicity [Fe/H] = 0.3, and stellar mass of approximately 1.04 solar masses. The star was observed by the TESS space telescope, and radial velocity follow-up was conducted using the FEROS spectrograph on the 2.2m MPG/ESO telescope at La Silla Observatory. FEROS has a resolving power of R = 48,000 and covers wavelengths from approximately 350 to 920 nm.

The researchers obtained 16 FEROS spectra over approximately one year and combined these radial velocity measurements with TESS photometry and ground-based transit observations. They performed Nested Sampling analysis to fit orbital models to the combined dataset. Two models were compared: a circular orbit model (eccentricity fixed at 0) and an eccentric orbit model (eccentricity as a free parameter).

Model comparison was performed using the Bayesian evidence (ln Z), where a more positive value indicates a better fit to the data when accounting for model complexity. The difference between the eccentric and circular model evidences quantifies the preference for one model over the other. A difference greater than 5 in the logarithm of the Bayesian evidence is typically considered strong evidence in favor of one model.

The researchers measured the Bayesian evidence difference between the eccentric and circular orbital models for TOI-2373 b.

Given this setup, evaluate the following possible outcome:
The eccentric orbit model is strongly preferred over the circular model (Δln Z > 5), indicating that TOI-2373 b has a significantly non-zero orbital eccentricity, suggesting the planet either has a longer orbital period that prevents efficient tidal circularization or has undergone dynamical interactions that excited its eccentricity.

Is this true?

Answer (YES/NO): YES